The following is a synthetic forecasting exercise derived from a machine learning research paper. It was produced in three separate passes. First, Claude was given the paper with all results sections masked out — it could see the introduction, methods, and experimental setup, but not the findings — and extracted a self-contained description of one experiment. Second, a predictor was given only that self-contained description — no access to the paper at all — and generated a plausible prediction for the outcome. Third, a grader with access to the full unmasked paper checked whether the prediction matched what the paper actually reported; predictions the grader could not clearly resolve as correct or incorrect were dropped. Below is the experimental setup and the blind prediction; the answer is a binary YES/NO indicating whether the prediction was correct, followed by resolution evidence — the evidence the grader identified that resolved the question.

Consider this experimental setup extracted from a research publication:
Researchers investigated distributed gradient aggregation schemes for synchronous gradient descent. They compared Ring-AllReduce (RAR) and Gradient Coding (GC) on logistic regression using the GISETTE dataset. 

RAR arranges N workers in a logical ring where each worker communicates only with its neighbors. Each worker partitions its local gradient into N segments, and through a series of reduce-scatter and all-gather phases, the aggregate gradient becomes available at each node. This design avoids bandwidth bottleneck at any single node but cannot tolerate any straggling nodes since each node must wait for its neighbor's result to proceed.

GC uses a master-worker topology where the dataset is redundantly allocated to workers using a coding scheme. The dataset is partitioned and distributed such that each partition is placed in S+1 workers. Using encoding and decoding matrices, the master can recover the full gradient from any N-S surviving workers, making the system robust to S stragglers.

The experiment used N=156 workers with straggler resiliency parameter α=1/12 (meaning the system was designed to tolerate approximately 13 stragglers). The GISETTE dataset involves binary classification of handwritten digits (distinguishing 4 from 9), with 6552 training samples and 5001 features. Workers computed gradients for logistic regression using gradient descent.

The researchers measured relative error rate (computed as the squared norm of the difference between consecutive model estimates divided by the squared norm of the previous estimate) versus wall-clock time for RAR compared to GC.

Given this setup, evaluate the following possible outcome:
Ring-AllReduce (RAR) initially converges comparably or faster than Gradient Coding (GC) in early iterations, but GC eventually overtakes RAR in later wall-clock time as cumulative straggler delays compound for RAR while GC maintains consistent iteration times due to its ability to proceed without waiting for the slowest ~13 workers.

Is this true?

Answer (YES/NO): NO